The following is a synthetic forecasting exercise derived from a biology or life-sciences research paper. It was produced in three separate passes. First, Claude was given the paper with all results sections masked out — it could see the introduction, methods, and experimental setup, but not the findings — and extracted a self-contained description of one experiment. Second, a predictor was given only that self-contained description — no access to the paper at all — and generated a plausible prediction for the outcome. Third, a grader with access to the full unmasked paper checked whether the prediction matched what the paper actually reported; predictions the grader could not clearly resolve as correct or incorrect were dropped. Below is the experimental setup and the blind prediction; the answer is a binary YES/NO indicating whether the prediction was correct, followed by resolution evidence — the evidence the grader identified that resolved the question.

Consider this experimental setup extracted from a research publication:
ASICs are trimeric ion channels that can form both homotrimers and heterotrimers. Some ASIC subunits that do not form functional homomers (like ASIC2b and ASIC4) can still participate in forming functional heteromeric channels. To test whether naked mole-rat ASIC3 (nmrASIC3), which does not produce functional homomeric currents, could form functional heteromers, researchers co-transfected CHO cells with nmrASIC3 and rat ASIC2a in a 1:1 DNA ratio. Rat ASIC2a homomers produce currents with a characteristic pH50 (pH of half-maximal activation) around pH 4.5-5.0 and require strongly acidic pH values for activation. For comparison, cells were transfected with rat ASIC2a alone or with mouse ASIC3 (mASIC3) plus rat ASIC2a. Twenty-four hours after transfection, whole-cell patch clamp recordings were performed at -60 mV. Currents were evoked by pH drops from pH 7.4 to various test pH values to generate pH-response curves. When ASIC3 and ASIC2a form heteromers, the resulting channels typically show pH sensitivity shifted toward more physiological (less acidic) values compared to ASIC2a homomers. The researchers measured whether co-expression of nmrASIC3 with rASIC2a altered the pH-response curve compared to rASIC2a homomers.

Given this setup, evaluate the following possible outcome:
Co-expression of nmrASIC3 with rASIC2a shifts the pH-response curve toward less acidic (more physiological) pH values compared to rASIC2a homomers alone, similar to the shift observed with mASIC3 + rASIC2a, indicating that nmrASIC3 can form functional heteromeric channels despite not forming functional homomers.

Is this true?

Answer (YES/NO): NO